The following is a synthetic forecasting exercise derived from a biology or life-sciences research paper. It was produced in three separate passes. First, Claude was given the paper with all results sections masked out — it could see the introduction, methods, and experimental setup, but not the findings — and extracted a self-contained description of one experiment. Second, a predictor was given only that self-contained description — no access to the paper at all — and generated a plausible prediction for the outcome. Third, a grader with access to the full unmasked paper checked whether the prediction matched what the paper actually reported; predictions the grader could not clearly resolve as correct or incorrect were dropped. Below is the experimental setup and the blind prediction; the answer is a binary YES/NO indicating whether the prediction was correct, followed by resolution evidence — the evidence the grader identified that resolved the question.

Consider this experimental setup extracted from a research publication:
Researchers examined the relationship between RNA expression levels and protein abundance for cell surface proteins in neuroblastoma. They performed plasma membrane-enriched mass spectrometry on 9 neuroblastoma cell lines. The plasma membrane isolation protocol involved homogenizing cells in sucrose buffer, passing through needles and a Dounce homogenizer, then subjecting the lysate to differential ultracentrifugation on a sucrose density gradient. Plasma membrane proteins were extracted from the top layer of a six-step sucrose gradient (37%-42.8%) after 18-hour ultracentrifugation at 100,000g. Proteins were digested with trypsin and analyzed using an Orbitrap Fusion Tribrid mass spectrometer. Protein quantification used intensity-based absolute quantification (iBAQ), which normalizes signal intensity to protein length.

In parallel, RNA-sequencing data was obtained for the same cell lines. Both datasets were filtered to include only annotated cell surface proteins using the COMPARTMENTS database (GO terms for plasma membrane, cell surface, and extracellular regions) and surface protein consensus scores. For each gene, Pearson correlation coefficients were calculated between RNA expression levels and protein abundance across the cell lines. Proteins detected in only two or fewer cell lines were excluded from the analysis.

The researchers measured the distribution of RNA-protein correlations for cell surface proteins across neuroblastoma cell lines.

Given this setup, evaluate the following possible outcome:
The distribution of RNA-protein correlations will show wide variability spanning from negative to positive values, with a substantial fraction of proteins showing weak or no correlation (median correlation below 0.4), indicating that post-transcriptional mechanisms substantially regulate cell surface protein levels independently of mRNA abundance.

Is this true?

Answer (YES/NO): NO